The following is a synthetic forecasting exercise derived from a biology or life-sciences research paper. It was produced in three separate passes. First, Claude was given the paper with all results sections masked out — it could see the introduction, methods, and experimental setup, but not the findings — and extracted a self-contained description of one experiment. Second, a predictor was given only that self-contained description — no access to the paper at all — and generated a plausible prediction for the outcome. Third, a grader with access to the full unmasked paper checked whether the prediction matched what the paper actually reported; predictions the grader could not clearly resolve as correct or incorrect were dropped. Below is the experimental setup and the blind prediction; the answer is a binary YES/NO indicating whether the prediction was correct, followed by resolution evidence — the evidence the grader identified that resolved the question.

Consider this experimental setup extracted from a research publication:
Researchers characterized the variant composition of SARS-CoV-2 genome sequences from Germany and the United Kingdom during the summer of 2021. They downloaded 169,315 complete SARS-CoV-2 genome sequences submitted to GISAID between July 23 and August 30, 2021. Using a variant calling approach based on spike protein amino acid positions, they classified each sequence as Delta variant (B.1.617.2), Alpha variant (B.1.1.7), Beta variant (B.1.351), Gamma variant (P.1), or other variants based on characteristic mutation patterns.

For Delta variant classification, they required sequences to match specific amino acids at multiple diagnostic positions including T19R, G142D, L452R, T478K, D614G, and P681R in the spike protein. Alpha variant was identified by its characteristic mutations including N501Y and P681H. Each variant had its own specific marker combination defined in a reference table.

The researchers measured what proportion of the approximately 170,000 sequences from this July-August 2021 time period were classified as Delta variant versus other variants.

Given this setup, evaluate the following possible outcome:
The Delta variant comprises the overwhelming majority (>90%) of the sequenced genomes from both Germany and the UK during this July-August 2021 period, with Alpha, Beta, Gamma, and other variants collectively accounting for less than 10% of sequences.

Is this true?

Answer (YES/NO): YES